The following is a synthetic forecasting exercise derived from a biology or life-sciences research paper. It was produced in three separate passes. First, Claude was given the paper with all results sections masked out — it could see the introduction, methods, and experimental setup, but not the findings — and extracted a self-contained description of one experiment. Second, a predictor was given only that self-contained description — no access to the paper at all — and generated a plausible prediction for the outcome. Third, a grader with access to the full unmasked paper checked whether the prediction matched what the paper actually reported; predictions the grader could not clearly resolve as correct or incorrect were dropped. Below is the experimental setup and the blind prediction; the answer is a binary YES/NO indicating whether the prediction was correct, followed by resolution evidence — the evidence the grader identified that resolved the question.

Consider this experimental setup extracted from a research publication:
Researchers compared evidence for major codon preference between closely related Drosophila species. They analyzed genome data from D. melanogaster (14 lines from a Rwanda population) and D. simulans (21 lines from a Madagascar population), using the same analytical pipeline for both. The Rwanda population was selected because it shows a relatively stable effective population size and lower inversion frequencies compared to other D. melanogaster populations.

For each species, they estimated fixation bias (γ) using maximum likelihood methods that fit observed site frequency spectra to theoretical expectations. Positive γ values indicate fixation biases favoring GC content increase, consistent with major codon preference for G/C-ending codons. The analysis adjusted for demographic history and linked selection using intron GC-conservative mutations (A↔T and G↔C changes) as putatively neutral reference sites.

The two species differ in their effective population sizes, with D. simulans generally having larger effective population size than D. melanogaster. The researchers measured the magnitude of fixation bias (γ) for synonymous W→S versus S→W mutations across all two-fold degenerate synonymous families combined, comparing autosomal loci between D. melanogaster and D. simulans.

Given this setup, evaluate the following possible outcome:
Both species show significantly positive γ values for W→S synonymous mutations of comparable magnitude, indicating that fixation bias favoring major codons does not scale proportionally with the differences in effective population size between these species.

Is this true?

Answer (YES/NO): NO